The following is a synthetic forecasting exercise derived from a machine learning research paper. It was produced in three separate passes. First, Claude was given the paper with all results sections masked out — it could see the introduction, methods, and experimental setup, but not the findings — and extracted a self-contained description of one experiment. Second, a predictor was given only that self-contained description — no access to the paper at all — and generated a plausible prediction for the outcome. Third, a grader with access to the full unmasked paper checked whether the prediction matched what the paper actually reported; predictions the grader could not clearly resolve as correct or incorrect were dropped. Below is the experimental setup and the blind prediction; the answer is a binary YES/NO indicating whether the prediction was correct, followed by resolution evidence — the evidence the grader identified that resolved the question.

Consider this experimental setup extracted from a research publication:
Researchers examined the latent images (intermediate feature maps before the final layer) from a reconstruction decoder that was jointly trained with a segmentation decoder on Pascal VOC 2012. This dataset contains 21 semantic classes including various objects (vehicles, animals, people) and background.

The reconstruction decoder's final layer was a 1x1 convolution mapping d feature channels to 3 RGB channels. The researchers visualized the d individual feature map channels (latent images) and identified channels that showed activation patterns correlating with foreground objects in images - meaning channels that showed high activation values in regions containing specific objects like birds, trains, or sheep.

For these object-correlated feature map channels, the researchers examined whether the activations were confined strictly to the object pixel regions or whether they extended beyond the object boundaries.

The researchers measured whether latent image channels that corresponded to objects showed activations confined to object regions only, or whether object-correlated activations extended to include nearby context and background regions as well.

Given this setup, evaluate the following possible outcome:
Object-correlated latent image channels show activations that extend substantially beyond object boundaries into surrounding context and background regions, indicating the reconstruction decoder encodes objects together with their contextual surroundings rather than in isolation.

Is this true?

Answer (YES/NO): YES